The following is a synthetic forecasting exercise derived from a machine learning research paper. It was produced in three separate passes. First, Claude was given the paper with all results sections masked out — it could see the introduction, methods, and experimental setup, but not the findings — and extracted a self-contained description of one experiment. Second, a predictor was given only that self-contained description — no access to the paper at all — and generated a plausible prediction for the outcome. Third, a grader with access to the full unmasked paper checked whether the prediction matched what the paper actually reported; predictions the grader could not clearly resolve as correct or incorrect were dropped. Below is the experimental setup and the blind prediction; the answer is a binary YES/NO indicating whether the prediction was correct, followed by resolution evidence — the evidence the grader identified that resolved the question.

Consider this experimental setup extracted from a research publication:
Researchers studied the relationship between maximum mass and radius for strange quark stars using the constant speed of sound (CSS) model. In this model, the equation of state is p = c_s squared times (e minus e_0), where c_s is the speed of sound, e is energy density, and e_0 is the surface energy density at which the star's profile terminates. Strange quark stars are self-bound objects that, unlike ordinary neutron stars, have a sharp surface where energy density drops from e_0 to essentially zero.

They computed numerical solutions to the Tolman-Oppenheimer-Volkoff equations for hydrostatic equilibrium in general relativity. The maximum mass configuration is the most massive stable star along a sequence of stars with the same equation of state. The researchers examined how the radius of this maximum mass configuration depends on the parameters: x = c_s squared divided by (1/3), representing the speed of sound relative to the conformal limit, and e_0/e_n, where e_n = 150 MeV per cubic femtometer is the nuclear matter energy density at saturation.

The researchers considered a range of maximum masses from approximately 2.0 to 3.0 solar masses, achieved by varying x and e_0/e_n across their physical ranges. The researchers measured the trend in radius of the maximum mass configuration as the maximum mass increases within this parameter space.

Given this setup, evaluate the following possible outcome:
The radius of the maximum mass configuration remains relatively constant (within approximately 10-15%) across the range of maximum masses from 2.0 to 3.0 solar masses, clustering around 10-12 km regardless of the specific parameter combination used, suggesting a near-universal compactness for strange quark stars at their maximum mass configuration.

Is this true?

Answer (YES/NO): NO